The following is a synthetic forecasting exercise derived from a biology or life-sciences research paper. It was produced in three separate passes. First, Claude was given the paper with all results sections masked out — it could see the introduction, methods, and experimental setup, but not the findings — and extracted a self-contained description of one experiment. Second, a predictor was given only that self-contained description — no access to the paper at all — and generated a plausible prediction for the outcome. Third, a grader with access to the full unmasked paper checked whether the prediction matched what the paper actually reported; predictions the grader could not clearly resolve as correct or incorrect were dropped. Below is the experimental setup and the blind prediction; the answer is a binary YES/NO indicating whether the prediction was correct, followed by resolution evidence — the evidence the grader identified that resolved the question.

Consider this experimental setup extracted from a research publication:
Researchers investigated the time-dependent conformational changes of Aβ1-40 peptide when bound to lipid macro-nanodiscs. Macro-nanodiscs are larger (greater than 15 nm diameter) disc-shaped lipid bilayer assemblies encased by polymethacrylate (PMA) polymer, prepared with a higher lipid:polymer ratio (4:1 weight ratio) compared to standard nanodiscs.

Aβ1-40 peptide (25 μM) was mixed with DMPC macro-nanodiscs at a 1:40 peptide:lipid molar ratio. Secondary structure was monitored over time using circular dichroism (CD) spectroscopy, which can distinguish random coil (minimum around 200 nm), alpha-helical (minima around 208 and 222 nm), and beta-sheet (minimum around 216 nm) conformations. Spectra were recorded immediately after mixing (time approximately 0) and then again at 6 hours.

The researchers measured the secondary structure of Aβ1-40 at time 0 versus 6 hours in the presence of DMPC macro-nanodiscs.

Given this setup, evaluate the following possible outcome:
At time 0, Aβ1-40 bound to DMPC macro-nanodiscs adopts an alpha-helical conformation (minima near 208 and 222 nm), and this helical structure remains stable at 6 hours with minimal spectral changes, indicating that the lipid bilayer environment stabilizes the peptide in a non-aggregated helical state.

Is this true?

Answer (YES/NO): NO